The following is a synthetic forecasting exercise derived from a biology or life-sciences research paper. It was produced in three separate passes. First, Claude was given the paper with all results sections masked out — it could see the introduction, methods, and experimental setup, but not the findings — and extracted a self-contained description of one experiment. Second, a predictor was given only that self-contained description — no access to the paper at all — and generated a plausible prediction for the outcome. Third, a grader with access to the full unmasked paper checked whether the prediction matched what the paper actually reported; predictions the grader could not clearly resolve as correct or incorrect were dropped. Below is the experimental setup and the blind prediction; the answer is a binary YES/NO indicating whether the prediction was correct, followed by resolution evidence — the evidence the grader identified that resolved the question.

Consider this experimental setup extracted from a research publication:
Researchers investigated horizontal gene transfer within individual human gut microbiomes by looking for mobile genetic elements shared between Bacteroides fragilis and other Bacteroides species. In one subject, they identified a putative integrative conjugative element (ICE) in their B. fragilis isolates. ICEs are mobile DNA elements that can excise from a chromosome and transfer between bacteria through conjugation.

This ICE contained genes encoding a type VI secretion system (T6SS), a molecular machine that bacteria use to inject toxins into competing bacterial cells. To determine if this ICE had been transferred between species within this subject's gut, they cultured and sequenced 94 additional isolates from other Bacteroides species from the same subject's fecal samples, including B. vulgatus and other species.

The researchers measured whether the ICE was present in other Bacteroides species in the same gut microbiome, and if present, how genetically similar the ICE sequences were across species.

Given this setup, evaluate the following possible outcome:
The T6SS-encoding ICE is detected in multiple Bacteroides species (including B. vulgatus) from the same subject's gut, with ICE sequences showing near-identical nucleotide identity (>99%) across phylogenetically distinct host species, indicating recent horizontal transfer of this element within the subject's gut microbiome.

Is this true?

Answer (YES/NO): YES